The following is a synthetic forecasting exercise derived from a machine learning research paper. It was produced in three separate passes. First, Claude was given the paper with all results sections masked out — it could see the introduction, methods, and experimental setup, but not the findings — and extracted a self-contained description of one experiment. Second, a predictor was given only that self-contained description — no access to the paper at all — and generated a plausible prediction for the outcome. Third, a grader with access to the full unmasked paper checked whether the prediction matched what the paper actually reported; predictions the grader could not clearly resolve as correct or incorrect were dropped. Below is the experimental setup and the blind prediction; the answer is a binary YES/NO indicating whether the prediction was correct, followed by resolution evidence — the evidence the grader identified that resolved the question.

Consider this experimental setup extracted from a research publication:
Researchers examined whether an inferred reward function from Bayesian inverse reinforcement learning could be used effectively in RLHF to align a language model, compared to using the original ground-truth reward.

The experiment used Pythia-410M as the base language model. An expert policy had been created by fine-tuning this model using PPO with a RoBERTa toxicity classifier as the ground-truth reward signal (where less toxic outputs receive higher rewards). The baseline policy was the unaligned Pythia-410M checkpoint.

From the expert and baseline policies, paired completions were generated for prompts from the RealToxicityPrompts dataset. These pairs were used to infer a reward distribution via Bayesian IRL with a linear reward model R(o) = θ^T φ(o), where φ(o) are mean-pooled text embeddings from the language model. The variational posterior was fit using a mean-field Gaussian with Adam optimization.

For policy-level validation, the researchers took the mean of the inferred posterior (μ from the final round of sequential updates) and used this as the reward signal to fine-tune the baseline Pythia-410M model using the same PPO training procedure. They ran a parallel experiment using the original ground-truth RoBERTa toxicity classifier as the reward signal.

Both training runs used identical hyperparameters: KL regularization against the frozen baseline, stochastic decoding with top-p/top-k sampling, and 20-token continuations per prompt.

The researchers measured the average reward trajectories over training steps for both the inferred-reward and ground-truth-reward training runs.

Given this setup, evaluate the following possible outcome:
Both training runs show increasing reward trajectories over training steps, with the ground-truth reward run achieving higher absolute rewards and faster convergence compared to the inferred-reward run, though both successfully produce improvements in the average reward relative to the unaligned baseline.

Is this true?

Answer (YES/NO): NO